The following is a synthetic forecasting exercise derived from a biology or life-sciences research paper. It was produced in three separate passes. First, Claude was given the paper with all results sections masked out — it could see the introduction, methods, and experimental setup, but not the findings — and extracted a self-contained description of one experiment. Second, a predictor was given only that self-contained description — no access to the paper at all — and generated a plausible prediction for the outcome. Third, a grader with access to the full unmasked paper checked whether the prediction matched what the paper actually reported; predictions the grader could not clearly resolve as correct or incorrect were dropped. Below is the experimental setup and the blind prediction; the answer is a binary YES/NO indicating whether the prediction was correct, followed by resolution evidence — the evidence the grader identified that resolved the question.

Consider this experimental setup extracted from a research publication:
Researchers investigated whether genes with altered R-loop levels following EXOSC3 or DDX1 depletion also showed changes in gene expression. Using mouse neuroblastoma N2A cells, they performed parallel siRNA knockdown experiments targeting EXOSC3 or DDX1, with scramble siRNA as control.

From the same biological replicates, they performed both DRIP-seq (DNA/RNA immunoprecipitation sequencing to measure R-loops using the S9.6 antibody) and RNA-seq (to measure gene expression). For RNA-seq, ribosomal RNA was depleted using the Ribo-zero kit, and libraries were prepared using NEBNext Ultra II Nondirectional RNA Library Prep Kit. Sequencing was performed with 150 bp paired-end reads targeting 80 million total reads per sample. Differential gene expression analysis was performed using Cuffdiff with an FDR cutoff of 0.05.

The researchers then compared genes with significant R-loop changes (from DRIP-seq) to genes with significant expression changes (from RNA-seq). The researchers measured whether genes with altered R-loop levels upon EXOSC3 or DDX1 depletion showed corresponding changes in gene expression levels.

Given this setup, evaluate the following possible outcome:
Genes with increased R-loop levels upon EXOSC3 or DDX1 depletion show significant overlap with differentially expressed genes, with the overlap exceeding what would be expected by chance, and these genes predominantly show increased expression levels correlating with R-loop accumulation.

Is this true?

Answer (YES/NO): NO